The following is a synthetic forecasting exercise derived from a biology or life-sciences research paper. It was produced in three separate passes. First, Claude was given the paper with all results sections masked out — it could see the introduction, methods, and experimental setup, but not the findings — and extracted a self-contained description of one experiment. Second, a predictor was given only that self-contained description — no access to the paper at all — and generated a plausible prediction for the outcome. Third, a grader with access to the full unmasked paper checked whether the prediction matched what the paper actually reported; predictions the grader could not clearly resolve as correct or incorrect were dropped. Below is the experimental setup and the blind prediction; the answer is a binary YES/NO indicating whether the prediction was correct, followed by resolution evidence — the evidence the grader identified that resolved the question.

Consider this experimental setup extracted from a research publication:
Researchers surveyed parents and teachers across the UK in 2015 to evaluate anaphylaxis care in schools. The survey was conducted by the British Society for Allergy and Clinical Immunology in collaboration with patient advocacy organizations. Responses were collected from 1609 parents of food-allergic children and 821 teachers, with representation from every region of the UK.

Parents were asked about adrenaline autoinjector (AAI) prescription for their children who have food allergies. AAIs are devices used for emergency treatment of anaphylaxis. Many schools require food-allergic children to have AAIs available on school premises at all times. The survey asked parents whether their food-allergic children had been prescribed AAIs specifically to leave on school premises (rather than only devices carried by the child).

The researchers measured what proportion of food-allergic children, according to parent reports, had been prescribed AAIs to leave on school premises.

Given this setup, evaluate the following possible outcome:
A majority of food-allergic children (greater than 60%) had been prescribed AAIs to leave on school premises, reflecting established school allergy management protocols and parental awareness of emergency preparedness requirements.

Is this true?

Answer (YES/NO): YES